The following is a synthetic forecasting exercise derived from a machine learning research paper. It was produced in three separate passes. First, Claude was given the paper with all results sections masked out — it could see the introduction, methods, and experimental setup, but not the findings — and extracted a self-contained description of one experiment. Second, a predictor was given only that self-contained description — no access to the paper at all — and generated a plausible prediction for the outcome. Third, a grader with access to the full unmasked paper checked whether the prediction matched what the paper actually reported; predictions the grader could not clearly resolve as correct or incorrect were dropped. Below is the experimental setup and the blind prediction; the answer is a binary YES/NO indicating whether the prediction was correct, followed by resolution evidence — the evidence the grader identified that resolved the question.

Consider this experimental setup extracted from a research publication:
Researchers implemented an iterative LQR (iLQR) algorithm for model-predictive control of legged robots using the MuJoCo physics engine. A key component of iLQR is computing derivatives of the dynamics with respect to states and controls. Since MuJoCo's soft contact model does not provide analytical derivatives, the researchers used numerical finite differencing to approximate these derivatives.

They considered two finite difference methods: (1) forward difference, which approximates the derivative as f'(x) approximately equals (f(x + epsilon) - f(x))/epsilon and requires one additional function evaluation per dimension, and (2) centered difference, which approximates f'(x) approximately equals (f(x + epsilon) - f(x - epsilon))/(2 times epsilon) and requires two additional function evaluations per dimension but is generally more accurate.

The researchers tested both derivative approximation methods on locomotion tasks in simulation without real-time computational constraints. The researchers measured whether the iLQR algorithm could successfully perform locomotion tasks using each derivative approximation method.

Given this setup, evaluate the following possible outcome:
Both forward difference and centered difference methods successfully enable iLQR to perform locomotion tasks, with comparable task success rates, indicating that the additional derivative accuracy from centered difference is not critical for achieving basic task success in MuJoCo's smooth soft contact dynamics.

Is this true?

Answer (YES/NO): NO